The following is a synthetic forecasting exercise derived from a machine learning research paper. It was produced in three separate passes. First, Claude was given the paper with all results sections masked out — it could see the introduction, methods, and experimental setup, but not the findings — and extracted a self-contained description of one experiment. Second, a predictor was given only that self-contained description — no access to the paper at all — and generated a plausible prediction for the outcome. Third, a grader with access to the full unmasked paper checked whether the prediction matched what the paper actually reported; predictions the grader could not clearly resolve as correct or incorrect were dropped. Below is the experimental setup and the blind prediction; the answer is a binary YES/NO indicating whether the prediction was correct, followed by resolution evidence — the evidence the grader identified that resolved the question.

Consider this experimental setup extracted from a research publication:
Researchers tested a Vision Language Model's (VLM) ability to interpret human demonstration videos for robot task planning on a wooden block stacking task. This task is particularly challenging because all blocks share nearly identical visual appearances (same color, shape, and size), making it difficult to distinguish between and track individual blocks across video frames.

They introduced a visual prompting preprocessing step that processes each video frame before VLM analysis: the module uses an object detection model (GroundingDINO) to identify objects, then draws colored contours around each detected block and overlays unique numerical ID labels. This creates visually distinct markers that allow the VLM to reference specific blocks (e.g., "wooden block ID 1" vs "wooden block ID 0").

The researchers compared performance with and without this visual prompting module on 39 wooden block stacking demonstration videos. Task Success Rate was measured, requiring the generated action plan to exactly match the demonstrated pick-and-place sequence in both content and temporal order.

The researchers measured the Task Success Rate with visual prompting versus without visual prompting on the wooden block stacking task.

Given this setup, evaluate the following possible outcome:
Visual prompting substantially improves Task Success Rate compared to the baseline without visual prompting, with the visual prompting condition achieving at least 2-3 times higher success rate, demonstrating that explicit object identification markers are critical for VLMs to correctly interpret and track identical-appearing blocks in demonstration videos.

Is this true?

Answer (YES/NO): NO